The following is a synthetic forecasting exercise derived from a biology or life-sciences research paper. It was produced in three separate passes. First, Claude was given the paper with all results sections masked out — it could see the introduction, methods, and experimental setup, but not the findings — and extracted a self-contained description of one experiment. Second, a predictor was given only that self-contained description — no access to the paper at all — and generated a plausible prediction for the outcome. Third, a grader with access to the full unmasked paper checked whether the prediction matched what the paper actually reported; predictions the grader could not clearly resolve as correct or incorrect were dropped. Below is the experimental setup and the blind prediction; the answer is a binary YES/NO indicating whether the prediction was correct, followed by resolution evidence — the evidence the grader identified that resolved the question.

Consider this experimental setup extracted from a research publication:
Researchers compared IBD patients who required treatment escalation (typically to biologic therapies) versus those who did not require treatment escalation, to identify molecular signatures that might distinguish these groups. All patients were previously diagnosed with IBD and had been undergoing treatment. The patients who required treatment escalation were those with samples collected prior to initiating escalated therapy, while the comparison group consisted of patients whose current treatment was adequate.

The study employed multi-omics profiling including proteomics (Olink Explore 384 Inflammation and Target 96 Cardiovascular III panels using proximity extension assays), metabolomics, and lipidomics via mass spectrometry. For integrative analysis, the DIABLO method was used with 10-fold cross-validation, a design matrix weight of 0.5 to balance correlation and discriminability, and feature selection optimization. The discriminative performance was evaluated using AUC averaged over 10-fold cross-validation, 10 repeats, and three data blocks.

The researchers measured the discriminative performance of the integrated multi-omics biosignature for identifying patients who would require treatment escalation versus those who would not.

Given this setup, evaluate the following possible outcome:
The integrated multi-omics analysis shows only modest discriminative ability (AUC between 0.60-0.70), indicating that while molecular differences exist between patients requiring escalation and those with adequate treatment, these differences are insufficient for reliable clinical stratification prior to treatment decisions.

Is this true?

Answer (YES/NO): NO